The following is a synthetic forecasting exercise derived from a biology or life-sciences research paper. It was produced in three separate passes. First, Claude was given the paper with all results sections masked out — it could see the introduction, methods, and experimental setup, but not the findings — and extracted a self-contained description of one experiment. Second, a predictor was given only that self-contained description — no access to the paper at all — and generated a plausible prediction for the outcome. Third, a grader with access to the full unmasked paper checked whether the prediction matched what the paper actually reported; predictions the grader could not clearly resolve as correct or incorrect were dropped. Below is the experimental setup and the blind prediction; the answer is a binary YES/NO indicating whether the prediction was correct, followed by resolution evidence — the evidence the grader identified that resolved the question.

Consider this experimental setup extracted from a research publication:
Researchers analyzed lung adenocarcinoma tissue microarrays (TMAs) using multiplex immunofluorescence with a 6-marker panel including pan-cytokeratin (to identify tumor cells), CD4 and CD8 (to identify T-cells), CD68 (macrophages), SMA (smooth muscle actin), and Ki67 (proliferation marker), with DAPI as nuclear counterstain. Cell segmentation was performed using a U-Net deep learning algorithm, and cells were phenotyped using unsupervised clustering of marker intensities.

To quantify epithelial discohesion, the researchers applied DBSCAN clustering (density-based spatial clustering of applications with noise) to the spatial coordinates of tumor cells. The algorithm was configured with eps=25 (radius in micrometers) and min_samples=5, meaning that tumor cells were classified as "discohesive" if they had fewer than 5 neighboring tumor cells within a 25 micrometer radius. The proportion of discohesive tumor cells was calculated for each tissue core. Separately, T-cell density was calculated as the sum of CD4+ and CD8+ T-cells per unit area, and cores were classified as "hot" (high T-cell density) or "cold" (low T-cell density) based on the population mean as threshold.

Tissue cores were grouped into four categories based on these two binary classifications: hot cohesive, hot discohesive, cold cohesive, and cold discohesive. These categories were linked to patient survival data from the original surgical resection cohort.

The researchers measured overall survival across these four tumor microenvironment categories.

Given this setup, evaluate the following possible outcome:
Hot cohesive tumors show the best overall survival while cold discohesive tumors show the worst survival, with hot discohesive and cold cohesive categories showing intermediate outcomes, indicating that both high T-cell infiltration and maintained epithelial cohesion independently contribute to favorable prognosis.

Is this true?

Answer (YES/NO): NO